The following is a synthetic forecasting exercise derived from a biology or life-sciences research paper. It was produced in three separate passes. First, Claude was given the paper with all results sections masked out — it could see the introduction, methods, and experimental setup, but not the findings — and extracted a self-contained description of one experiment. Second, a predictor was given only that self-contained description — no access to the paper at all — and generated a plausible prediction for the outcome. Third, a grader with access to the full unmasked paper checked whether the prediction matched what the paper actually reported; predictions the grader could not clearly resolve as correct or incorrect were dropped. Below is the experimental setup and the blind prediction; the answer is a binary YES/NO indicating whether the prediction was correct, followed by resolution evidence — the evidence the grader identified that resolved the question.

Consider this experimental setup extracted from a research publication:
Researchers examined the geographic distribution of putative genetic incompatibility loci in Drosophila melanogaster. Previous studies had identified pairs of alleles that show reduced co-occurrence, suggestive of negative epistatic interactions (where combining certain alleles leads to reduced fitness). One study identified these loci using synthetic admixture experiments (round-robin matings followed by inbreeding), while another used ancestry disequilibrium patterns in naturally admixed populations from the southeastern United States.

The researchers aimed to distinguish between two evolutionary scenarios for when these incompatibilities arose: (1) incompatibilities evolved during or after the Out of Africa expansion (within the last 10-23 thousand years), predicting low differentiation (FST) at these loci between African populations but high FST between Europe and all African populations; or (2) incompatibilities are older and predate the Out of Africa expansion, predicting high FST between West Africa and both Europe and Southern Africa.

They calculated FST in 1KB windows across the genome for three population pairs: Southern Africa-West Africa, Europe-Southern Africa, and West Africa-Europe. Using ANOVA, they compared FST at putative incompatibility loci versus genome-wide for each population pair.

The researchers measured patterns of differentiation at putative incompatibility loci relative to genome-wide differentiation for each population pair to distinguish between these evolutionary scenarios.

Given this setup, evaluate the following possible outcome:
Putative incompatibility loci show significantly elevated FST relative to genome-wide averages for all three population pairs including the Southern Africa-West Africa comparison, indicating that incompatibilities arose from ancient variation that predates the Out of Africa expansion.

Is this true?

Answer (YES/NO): NO